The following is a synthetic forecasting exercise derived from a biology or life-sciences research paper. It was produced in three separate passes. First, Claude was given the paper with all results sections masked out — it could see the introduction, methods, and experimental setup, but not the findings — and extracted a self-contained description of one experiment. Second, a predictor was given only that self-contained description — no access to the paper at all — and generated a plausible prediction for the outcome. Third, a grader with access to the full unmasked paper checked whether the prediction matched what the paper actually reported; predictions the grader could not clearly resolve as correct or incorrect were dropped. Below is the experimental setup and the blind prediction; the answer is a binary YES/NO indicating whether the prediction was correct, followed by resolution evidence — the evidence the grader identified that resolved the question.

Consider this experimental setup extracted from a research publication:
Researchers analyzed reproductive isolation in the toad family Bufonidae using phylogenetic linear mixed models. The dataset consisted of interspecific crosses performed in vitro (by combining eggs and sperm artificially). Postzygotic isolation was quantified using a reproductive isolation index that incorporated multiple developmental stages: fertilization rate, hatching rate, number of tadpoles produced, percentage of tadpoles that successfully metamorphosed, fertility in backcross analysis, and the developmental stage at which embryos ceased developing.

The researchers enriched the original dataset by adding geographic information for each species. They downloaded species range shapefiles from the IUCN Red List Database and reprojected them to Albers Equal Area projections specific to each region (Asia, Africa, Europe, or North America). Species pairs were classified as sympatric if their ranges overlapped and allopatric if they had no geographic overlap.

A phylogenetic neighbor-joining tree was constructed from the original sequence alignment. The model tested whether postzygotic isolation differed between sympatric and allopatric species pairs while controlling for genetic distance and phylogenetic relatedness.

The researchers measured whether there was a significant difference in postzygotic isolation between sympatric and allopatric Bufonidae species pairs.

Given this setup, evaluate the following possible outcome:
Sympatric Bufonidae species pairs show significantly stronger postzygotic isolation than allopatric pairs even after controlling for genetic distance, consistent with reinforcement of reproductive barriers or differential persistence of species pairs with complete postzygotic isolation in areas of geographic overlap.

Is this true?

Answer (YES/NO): NO